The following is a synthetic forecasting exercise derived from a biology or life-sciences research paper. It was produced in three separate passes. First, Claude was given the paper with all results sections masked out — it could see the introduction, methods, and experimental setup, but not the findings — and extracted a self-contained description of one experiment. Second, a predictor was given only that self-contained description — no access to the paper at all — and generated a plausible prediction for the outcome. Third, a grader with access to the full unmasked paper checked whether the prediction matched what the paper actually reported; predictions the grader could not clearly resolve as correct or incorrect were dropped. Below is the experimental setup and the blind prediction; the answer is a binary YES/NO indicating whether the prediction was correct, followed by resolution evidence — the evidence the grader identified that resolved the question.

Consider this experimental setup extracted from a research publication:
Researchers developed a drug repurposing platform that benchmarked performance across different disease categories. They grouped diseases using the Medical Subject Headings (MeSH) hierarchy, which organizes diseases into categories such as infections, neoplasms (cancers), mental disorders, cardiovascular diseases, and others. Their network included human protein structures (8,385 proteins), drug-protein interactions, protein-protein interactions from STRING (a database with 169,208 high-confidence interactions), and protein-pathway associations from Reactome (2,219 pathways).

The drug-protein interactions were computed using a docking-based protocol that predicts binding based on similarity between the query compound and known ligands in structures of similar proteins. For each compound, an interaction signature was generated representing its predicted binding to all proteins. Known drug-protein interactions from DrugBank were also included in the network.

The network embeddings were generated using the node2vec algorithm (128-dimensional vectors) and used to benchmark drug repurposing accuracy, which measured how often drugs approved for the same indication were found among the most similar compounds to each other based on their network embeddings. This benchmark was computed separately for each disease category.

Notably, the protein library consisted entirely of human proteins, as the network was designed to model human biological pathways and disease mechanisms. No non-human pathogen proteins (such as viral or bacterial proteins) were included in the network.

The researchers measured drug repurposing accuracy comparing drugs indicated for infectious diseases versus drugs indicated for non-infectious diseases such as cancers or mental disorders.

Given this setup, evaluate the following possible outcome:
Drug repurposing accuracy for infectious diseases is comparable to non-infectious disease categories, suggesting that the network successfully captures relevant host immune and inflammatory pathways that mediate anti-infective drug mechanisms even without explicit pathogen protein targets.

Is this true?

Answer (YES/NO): NO